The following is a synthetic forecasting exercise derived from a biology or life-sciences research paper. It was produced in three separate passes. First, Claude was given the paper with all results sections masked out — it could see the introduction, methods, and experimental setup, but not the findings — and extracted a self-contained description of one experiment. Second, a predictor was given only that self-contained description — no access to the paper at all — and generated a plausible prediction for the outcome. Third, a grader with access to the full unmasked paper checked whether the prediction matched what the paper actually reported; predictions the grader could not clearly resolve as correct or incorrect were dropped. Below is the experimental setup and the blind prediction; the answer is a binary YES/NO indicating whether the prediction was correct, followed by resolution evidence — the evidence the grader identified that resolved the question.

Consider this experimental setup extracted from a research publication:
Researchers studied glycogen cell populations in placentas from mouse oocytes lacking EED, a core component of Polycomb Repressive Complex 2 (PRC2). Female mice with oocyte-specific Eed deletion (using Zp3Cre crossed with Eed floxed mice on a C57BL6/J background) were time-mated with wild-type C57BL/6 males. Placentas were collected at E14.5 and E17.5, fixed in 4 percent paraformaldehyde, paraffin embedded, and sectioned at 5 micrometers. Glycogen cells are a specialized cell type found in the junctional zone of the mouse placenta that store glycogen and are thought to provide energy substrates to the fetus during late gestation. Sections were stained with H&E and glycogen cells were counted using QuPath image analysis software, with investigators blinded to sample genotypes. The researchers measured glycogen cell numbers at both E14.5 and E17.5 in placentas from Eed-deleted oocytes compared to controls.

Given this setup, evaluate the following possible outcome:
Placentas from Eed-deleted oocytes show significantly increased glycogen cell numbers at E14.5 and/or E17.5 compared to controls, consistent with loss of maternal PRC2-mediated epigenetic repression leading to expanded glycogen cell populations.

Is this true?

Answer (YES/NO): YES